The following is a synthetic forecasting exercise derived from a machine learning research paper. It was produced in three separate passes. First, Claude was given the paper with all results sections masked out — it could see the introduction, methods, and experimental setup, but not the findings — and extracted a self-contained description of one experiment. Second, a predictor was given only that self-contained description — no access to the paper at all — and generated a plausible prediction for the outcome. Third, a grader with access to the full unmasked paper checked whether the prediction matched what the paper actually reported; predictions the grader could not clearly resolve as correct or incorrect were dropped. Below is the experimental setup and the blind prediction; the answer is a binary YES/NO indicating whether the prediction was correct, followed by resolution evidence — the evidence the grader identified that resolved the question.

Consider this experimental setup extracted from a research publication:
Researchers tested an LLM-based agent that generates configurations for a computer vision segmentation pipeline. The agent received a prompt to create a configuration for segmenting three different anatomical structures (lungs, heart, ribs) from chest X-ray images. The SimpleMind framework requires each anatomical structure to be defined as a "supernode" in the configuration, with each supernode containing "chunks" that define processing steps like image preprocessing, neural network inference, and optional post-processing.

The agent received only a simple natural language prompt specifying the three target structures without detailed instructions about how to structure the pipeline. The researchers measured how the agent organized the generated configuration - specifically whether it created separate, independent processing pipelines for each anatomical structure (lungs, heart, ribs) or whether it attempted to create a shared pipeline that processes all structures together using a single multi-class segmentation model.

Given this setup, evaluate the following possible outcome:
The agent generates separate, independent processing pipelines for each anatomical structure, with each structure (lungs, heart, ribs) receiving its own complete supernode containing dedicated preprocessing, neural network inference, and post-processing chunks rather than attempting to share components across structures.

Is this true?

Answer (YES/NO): YES